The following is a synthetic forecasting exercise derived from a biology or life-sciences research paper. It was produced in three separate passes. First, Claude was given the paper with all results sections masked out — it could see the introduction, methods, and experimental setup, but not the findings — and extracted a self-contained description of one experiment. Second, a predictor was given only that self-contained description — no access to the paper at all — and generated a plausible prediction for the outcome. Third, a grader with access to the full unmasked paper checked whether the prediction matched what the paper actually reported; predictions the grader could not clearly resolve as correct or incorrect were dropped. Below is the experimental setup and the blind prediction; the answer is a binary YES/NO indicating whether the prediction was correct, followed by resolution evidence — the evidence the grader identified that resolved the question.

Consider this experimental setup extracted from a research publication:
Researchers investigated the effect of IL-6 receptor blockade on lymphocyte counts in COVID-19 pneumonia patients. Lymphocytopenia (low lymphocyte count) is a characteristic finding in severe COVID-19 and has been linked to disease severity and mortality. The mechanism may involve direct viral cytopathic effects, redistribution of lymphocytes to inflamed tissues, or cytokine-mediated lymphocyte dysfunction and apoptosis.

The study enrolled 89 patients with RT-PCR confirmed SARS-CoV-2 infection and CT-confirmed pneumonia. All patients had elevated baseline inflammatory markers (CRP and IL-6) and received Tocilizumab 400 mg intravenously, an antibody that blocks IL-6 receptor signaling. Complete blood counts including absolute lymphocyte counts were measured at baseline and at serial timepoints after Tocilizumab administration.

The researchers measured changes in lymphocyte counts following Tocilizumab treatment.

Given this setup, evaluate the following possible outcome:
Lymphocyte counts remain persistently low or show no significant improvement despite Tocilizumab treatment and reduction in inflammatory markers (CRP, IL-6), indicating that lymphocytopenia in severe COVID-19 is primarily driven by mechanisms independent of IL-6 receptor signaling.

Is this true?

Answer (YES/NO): NO